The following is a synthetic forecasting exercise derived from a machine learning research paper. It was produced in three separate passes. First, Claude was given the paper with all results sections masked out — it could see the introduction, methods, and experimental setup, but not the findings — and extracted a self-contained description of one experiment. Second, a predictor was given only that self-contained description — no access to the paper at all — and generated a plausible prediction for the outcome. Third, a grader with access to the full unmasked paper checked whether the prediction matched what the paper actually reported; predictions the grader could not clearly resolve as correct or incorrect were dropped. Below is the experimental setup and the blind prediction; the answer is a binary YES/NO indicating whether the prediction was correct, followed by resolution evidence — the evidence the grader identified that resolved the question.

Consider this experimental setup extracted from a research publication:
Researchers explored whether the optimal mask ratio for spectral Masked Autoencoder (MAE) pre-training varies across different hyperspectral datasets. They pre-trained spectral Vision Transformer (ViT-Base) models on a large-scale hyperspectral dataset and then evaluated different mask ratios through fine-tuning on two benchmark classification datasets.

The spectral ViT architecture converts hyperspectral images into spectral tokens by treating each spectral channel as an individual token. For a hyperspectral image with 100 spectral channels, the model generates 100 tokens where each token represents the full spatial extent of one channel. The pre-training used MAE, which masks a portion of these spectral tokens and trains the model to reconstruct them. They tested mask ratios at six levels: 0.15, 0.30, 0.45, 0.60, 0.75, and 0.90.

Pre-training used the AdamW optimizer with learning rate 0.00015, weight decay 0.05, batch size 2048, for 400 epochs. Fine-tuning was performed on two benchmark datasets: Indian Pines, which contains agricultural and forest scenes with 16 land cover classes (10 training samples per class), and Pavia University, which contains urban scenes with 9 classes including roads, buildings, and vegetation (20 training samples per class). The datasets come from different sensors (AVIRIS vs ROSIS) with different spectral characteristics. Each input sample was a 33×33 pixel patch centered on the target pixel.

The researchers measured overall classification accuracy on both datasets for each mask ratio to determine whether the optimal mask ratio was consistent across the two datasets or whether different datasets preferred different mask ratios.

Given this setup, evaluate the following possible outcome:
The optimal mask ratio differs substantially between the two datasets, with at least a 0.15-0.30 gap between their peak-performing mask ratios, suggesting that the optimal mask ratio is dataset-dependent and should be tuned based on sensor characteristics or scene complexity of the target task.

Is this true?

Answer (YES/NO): NO